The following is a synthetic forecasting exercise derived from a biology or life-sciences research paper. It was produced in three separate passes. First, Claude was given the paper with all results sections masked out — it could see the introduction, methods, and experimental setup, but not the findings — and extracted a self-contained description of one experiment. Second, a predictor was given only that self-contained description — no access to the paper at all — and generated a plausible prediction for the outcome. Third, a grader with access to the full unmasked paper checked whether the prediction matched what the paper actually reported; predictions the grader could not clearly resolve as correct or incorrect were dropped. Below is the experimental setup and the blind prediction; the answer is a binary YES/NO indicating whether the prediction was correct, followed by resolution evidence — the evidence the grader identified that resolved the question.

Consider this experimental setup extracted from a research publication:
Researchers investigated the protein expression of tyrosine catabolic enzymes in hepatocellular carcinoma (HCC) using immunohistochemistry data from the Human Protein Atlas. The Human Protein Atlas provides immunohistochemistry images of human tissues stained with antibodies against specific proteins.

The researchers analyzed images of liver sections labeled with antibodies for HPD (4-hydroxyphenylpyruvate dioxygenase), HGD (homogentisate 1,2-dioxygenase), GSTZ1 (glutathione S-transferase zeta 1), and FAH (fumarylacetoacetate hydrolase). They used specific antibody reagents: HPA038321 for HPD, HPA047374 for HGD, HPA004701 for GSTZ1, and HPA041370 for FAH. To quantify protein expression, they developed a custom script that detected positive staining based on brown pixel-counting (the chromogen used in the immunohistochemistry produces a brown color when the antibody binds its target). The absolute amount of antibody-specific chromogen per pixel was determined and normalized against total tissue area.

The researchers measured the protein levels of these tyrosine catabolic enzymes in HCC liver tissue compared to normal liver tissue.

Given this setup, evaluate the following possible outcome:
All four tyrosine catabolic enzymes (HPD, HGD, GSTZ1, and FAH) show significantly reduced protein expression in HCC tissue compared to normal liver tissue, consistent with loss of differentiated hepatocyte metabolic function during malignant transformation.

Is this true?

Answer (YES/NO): NO